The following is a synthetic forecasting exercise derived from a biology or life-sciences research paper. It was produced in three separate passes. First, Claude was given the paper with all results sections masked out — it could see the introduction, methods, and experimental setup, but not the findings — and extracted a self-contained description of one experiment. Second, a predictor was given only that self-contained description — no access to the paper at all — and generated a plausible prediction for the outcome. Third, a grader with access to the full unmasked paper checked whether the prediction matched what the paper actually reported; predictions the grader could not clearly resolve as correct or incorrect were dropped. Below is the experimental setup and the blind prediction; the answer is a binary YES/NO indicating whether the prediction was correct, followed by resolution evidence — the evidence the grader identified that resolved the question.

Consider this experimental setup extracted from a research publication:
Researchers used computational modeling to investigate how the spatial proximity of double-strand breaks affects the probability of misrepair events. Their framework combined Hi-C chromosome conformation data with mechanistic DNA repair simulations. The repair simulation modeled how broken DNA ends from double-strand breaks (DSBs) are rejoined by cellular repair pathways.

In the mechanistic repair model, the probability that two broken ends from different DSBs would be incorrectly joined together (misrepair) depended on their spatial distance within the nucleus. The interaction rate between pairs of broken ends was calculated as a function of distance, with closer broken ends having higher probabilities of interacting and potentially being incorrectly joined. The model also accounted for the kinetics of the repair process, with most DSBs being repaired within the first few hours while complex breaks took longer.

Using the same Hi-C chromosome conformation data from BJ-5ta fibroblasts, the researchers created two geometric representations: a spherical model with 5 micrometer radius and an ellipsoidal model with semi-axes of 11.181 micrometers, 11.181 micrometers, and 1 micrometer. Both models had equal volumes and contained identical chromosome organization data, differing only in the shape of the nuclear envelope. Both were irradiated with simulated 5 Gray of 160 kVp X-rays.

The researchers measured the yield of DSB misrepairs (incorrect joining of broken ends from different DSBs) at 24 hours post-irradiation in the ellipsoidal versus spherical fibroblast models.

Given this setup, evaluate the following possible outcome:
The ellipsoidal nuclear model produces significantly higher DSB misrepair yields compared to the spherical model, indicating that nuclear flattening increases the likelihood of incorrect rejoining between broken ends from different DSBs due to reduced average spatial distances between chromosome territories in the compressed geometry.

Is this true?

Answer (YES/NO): NO